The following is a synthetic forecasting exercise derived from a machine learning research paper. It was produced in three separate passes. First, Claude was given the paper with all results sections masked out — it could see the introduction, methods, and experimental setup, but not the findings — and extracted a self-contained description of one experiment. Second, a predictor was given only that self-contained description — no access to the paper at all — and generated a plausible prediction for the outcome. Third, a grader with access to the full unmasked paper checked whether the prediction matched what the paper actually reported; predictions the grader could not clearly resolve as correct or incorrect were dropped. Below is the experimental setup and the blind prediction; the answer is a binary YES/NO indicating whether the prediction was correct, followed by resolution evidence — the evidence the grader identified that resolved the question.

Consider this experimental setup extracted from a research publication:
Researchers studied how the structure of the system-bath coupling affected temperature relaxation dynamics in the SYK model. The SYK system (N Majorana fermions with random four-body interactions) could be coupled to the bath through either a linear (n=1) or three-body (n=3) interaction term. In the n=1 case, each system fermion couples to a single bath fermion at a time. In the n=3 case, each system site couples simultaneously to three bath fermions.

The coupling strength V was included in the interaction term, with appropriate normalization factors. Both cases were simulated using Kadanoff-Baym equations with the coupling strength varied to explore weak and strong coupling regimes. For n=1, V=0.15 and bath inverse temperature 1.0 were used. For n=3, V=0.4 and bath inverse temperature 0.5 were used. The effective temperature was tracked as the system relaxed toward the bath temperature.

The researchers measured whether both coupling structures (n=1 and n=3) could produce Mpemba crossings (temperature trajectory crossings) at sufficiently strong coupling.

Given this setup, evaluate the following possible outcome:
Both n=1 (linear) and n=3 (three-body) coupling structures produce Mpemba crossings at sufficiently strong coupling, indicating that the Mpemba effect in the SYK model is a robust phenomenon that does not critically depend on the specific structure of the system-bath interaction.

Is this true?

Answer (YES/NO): YES